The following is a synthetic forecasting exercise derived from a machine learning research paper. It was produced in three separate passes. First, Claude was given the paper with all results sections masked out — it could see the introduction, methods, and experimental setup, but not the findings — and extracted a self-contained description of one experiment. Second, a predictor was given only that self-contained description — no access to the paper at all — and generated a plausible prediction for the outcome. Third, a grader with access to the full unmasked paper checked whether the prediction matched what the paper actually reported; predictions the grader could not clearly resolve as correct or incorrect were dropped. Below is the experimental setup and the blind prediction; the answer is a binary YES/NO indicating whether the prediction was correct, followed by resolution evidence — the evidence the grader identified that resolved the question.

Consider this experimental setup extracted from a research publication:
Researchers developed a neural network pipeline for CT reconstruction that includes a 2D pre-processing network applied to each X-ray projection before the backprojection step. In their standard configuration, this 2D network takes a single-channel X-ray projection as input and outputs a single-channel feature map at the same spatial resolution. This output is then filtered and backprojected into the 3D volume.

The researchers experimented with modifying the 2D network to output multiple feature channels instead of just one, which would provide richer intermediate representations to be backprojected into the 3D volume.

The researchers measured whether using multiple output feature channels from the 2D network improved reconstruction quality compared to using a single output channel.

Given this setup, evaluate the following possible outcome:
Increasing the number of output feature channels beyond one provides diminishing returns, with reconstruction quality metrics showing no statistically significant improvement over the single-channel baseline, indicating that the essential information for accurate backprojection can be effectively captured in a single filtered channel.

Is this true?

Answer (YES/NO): YES